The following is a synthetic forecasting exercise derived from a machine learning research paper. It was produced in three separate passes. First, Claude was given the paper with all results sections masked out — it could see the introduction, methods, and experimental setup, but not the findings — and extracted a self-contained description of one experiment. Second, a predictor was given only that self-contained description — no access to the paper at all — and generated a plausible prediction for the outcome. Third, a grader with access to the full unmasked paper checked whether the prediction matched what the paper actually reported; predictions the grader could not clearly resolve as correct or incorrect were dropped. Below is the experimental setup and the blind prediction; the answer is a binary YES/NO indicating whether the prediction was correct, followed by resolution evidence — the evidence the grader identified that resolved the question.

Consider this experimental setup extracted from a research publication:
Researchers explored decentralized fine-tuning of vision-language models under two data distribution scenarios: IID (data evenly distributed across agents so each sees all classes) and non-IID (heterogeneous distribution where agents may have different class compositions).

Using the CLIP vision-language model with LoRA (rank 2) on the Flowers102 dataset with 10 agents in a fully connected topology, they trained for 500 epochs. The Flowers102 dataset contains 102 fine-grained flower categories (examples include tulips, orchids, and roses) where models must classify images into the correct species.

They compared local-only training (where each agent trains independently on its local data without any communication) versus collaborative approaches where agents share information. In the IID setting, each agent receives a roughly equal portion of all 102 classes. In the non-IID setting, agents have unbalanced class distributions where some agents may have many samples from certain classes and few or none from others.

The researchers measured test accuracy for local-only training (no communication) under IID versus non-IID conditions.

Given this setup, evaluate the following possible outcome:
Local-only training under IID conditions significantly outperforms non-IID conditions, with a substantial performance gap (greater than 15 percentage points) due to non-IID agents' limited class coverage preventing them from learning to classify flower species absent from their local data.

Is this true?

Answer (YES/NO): YES